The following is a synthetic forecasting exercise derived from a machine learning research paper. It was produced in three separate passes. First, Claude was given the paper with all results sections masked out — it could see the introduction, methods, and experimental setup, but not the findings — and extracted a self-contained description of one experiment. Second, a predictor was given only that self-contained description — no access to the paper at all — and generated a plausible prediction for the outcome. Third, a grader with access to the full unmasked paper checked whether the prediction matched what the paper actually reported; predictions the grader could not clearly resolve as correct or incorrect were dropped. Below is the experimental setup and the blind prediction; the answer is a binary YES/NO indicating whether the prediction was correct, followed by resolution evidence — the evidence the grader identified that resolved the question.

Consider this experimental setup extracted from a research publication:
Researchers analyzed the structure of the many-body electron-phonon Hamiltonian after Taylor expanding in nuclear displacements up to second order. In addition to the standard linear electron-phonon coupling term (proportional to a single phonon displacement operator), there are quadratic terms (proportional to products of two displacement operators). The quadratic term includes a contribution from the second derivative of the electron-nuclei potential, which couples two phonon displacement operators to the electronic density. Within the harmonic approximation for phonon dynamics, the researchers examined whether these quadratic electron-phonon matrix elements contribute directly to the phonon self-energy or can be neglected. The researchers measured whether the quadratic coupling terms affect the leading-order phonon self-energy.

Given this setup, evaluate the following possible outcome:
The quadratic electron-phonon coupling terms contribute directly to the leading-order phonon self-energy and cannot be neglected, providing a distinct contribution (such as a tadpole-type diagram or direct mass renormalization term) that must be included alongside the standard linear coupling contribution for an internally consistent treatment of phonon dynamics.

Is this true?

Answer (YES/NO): NO